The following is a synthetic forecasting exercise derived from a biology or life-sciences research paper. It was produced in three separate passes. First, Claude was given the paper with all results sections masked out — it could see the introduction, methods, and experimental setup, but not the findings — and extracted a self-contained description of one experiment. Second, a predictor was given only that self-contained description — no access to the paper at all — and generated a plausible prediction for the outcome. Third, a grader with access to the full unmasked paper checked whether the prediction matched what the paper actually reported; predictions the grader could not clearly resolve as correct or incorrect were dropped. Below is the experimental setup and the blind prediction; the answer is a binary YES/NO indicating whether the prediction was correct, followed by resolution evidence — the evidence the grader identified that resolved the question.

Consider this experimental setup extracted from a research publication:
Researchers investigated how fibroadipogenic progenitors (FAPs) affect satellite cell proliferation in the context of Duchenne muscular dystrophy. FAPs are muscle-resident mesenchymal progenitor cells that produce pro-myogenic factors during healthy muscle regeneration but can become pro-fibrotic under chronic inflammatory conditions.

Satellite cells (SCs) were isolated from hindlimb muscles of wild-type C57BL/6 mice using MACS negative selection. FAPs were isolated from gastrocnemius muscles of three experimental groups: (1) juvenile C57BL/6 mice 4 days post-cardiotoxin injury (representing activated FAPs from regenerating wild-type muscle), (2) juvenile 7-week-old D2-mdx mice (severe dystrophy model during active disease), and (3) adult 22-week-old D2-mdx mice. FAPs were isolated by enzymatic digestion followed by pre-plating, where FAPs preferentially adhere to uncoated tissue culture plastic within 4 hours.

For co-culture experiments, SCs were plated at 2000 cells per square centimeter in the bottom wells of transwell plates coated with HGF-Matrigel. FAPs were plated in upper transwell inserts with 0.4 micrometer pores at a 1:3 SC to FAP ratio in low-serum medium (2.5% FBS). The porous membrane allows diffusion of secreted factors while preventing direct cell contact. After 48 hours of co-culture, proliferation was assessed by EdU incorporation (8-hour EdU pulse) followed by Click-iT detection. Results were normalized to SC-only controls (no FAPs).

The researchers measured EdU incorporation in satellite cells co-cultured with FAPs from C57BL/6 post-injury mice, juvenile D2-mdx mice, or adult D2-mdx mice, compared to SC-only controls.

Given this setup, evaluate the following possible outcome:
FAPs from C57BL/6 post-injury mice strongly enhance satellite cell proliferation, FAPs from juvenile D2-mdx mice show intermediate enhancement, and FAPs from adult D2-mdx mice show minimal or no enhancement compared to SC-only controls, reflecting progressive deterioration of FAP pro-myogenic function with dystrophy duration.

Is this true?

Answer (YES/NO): NO